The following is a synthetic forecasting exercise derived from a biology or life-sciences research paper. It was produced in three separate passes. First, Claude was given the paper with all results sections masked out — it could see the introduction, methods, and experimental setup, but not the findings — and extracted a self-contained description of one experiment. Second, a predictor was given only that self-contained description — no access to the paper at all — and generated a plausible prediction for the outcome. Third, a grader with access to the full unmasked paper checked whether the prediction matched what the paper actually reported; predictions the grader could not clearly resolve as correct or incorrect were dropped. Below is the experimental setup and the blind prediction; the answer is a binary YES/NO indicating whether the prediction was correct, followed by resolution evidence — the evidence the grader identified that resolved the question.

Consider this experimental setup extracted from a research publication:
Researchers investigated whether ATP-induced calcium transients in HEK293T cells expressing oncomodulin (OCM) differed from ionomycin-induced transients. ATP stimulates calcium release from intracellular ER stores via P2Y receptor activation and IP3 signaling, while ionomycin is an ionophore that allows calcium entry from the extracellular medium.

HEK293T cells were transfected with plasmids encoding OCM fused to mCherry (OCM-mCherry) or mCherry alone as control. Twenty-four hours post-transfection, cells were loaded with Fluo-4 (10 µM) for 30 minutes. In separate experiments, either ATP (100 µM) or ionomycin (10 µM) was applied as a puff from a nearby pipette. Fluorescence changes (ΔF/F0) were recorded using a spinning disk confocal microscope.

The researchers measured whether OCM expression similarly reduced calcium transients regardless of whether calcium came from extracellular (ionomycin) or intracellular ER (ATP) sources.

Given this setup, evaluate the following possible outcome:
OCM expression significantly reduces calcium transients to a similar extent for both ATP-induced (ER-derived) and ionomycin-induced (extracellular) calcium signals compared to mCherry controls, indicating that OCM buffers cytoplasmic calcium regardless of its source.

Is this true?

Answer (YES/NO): YES